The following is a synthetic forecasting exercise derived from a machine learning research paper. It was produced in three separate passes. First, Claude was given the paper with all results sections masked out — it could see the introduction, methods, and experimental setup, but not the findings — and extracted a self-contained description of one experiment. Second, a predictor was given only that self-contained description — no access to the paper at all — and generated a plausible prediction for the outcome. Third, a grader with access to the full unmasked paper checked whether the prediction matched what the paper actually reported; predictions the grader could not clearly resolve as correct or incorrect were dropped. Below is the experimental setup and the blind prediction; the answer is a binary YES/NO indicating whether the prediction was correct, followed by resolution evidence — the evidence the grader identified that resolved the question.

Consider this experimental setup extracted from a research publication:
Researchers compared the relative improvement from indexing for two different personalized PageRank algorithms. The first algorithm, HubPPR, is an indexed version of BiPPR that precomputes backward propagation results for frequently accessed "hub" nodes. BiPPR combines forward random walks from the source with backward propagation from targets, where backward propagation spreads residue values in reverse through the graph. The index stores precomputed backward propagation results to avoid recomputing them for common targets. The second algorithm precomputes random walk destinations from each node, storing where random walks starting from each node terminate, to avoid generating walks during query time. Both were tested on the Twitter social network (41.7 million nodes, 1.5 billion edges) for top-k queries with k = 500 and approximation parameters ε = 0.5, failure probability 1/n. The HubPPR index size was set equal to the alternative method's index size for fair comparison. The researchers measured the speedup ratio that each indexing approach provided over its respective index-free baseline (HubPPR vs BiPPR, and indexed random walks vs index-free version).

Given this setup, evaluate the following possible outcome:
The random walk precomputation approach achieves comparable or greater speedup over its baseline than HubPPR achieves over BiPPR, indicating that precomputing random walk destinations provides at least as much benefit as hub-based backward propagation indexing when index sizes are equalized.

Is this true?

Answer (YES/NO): YES